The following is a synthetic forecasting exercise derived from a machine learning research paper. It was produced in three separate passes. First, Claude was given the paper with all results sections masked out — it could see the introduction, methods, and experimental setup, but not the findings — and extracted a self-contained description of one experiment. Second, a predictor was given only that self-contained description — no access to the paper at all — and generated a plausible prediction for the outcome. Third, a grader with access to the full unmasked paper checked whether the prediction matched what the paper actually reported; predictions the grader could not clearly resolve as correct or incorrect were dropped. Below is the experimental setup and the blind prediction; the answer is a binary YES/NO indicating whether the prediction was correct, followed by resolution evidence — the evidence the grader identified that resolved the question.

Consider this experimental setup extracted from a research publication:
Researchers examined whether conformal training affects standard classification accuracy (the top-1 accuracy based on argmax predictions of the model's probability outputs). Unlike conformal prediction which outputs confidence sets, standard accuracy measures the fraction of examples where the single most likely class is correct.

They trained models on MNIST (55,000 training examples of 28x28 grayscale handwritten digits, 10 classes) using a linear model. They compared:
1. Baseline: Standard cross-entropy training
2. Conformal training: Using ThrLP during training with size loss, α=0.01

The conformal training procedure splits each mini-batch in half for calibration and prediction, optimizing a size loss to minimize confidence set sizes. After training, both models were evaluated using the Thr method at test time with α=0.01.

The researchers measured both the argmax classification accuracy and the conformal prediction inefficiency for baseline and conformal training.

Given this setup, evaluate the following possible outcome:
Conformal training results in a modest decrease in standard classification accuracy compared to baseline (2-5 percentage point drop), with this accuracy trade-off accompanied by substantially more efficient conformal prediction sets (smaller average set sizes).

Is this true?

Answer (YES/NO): NO